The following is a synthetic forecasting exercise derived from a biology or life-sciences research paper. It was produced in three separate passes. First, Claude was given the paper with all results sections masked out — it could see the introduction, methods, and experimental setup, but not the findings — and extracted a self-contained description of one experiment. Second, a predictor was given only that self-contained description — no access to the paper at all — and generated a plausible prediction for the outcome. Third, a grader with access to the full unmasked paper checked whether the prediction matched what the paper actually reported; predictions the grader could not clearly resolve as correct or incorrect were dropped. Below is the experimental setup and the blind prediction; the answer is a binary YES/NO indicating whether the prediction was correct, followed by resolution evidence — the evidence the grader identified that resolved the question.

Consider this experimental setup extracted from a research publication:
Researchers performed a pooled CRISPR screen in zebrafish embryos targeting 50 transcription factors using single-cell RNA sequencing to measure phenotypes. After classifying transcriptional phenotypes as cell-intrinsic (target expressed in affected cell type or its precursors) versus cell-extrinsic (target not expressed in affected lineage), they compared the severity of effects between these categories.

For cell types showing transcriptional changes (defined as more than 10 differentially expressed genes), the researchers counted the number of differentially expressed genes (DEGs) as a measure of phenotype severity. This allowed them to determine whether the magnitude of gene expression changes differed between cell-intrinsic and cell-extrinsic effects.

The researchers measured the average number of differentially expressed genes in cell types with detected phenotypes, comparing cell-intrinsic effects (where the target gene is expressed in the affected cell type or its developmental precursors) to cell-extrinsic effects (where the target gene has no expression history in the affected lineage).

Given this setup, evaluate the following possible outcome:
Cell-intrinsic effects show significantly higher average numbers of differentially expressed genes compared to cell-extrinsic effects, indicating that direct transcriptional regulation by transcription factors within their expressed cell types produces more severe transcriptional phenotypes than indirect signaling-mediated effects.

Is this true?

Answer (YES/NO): YES